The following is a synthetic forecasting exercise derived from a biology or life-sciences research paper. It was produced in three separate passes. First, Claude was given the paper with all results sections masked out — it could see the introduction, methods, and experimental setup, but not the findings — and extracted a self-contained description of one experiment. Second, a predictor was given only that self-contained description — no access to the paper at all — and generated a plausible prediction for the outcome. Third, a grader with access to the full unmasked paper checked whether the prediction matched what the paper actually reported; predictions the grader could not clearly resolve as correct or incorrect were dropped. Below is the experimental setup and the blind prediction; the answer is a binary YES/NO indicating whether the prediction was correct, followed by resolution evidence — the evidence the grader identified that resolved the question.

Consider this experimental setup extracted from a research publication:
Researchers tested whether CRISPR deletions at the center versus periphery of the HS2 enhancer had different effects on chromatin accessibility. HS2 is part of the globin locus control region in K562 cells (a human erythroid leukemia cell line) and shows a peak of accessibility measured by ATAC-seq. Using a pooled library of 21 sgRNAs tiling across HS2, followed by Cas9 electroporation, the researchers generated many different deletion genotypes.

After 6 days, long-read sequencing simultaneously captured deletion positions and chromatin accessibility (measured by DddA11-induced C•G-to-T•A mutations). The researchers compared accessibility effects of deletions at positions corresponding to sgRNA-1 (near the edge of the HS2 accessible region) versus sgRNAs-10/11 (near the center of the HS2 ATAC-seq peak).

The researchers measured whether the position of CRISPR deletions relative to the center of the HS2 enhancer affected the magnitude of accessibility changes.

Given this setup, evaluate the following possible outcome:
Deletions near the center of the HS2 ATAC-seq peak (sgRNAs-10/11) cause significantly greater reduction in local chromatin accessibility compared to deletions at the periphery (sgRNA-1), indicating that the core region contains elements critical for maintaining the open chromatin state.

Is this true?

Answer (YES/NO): YES